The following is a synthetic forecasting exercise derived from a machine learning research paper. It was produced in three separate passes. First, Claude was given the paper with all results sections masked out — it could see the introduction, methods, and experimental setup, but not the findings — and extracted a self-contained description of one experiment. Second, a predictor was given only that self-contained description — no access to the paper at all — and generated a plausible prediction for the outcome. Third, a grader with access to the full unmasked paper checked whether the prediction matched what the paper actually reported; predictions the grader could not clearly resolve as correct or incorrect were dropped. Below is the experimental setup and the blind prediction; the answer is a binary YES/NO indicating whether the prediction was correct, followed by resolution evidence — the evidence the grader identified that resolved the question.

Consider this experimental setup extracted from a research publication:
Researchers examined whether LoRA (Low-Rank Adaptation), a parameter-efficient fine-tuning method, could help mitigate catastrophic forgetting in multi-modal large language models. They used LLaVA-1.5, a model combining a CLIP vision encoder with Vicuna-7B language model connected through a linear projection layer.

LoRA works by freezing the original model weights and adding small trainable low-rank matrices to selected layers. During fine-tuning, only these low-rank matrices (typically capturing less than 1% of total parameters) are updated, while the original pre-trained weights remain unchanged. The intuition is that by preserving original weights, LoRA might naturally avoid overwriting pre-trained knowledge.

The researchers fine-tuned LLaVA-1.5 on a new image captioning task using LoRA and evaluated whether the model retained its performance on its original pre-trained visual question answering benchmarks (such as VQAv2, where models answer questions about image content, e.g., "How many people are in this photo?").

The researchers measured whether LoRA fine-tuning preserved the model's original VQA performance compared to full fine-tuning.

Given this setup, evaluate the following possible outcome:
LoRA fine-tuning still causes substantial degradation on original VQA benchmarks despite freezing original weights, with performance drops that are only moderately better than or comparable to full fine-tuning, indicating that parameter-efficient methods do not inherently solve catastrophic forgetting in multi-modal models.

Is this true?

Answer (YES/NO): YES